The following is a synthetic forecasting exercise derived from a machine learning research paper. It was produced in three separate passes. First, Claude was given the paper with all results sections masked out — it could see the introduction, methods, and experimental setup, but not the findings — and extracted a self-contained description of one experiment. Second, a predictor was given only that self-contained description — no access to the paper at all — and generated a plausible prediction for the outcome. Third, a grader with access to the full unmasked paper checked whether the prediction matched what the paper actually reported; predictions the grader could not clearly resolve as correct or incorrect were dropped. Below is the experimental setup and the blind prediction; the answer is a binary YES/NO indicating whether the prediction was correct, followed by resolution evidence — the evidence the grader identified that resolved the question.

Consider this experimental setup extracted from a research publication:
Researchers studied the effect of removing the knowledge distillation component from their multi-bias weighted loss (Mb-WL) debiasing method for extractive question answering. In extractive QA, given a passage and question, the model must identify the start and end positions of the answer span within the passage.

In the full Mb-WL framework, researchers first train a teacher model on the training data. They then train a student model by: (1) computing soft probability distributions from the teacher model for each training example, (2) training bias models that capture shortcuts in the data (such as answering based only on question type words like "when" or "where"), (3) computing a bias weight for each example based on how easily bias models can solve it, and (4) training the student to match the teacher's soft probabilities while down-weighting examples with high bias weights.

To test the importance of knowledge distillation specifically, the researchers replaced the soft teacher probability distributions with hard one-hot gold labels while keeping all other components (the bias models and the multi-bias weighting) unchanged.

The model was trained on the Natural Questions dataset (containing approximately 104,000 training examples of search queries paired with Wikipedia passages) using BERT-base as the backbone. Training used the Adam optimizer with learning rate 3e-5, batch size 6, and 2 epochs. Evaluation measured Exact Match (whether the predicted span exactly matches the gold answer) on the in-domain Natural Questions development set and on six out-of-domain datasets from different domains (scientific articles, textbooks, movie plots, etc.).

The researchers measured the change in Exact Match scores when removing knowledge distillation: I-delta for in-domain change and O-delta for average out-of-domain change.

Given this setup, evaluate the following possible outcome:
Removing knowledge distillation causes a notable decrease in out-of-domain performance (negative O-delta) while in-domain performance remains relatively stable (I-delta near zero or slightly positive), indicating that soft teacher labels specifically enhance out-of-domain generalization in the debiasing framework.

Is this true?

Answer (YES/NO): NO